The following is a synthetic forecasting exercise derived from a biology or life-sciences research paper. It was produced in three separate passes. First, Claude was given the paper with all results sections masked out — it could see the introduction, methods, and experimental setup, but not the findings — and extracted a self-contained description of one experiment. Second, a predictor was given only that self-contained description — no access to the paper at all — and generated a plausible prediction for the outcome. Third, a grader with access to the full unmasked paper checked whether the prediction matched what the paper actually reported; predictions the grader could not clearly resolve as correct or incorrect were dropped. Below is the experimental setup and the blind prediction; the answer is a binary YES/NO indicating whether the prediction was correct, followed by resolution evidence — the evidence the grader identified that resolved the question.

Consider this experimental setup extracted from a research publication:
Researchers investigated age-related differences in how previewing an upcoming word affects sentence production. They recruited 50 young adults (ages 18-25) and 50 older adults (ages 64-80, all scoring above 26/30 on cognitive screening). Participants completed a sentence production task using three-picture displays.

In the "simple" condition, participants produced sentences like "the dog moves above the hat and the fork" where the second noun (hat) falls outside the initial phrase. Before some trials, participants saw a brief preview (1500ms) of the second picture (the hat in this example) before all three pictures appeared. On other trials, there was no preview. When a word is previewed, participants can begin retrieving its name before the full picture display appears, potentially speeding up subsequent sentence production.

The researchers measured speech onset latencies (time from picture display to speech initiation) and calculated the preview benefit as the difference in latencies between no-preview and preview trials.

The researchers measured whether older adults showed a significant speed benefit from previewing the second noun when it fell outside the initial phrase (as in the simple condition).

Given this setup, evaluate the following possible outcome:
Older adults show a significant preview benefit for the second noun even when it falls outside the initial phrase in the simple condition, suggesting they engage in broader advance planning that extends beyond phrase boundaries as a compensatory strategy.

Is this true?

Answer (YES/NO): NO